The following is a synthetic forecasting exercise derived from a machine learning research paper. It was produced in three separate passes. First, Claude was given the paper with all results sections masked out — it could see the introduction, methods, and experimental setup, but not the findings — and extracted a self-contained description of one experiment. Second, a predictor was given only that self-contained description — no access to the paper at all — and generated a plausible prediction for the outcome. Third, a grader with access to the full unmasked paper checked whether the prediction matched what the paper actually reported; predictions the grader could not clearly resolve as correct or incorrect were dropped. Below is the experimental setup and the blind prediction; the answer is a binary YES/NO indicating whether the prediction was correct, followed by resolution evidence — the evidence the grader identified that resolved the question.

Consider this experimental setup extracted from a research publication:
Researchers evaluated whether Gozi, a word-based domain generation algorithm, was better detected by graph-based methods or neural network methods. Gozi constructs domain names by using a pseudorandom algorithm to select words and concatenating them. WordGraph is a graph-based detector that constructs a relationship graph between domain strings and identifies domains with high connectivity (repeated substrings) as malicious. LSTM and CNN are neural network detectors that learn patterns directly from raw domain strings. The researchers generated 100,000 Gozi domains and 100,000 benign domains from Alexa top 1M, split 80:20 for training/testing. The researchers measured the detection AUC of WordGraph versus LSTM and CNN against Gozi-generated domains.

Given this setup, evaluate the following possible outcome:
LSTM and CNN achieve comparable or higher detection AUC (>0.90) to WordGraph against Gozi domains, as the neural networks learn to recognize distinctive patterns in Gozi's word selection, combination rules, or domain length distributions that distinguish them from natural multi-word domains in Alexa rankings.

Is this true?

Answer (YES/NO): YES